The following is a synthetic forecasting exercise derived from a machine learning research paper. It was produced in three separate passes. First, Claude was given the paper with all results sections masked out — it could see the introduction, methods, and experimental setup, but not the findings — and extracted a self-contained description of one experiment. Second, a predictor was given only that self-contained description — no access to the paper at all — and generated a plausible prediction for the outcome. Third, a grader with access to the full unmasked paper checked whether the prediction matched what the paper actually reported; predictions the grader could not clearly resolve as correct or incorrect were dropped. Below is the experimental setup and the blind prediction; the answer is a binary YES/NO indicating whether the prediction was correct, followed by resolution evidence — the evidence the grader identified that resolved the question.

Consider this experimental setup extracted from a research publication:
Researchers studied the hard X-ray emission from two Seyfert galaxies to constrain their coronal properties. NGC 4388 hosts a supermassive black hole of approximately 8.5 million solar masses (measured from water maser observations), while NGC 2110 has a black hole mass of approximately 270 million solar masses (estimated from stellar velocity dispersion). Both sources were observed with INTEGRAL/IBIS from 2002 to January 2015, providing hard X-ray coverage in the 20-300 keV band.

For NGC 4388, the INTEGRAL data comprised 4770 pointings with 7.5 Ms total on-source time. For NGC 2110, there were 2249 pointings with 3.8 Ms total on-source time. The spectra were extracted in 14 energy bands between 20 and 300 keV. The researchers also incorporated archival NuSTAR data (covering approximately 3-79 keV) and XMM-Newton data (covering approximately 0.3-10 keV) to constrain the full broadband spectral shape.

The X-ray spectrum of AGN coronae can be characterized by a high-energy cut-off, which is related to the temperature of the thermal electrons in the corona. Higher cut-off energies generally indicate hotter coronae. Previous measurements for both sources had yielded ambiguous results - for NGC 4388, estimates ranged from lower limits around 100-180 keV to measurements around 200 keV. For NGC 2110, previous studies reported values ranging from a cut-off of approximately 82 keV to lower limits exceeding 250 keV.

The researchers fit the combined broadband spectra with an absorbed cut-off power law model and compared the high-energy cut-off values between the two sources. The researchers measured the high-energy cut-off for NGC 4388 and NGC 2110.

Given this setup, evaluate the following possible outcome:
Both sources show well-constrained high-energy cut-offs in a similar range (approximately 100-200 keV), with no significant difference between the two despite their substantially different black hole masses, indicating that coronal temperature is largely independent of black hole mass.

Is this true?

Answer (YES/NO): NO